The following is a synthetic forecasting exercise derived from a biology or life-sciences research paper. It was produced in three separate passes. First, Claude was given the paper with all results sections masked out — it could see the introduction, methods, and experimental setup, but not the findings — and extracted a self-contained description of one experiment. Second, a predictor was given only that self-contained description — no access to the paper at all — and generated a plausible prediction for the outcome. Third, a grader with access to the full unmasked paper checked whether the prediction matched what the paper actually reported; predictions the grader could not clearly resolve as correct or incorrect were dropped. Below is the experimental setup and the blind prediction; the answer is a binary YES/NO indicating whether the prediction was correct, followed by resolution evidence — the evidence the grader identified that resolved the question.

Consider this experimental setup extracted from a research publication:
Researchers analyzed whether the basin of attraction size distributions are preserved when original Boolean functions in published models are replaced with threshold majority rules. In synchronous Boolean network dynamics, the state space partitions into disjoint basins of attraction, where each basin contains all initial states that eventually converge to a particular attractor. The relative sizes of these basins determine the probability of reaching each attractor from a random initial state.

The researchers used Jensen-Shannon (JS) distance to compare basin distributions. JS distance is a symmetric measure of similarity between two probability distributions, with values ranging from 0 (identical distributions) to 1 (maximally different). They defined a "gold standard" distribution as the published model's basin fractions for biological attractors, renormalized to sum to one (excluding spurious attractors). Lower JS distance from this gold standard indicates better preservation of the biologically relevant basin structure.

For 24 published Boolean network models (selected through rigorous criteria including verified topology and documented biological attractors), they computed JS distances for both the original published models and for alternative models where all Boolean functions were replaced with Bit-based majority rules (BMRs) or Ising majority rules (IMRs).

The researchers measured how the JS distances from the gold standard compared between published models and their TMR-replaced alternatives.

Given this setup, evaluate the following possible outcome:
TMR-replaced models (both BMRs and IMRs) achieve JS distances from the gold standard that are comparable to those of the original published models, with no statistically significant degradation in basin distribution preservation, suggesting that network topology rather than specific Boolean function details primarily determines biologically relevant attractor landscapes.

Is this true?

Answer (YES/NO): NO